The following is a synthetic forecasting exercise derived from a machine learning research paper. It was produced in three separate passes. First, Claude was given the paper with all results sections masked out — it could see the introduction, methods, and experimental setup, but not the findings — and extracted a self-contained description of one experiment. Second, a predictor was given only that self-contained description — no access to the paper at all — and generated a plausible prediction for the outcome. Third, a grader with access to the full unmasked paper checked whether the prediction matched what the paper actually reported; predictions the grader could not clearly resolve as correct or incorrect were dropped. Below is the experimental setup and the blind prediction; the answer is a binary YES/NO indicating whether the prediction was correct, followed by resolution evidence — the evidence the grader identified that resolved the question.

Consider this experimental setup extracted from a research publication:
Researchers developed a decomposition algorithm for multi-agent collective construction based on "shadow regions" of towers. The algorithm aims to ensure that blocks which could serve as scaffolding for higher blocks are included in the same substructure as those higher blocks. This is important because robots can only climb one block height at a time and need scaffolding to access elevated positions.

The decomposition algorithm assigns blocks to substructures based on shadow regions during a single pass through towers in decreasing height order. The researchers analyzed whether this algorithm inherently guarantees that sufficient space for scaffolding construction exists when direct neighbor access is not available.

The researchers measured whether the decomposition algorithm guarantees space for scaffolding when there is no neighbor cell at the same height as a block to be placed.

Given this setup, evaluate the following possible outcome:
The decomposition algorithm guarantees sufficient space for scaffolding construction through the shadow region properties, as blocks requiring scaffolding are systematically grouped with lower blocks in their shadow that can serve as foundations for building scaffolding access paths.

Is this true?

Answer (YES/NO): YES